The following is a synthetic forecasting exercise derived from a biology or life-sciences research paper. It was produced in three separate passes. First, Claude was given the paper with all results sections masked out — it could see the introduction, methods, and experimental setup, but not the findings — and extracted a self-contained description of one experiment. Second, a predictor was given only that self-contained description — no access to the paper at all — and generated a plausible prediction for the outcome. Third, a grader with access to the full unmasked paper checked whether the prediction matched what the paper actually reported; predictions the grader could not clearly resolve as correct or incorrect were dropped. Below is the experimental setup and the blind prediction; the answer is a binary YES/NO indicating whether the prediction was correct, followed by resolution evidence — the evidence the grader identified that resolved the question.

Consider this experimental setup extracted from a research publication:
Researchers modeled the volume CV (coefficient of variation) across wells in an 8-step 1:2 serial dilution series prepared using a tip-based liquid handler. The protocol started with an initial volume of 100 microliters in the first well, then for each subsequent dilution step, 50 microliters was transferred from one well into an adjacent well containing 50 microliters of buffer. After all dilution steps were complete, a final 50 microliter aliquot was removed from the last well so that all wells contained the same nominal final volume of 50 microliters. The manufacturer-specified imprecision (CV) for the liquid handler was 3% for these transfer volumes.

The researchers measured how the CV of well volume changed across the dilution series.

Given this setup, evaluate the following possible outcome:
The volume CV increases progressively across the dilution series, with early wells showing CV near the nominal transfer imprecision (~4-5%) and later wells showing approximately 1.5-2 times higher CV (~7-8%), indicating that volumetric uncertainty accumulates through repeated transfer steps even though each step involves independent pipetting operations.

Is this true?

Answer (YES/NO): NO